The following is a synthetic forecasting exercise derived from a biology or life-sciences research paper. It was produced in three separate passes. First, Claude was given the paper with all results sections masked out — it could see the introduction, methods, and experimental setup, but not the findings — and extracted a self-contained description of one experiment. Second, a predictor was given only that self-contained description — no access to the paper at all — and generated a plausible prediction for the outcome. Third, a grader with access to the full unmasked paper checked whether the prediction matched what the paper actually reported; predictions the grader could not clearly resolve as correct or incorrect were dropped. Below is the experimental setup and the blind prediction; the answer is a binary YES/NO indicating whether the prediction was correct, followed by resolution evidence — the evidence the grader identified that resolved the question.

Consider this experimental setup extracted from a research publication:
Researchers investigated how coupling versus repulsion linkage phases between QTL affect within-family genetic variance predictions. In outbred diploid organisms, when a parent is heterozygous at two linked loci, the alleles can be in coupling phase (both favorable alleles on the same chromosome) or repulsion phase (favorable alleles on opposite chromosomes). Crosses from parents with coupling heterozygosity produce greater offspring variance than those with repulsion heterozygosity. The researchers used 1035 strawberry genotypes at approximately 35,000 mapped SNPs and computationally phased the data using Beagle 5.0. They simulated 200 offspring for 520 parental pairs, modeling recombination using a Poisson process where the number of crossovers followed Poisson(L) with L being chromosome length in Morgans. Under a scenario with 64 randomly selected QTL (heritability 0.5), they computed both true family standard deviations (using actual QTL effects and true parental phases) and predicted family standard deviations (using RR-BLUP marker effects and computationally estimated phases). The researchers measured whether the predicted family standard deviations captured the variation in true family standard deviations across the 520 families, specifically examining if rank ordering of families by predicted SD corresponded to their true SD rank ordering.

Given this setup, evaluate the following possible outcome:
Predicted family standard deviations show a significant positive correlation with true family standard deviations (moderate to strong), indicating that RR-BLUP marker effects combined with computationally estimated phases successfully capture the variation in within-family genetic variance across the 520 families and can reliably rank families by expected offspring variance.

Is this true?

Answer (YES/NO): NO